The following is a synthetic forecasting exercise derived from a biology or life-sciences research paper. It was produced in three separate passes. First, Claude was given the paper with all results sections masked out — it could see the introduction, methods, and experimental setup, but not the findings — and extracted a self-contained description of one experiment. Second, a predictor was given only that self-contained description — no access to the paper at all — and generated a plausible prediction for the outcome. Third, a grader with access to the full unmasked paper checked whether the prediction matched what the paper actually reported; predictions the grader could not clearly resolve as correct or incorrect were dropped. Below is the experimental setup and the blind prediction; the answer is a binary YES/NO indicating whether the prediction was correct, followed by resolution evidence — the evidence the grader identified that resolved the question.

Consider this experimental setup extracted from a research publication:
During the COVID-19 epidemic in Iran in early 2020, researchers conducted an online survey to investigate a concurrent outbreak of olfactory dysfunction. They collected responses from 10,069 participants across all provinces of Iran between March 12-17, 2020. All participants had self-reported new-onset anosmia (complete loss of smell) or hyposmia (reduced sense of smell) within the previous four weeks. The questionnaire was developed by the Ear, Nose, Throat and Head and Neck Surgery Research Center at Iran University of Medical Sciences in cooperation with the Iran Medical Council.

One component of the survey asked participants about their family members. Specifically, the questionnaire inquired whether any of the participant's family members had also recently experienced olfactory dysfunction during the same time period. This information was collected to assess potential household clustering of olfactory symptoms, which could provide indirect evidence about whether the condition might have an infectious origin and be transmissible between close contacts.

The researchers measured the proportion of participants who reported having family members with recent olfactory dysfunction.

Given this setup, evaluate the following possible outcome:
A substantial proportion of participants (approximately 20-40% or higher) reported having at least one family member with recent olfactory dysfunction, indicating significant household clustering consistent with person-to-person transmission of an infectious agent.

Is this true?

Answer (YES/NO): YES